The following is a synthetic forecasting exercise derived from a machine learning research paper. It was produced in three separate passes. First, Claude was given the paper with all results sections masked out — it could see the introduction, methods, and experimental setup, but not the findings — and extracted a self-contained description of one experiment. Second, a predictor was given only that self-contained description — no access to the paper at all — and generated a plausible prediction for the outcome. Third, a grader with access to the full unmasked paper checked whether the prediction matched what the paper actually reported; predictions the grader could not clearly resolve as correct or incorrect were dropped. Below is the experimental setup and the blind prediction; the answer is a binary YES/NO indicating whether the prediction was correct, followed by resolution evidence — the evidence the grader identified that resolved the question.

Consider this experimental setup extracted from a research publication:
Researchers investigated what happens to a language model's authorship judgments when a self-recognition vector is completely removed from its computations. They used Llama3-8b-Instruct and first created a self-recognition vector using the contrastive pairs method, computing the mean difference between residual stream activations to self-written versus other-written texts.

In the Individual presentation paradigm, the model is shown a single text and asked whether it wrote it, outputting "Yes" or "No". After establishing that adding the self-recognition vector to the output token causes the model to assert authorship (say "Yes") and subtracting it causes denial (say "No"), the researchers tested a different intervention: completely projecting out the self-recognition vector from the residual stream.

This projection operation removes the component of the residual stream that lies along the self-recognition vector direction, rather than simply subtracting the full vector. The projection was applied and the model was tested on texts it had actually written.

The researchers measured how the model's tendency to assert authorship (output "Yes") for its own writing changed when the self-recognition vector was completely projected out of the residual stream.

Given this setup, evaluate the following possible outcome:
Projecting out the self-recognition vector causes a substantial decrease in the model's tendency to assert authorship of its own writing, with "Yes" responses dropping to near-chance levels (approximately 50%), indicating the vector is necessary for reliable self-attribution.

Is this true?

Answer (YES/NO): NO